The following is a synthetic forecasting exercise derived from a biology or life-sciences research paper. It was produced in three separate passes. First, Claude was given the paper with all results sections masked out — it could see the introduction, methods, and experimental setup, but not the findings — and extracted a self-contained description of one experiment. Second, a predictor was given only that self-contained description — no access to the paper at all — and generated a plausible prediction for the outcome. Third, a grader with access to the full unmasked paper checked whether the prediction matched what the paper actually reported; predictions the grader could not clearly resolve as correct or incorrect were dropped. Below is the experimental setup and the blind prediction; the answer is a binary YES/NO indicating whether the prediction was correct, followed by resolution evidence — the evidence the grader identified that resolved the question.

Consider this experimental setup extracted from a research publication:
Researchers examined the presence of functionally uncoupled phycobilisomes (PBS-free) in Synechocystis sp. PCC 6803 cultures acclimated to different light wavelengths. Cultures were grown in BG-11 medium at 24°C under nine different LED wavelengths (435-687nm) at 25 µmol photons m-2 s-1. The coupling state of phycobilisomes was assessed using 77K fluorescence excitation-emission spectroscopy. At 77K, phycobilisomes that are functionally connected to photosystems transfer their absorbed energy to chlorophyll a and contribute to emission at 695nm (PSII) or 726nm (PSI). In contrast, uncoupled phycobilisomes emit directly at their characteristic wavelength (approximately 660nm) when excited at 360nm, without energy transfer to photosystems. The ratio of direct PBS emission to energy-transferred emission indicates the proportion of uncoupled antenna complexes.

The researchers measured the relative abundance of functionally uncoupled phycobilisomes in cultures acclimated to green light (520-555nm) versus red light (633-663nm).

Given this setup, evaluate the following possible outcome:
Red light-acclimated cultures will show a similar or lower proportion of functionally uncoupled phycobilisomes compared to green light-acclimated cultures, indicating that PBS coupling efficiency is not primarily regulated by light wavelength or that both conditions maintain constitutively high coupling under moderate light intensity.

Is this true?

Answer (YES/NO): YES